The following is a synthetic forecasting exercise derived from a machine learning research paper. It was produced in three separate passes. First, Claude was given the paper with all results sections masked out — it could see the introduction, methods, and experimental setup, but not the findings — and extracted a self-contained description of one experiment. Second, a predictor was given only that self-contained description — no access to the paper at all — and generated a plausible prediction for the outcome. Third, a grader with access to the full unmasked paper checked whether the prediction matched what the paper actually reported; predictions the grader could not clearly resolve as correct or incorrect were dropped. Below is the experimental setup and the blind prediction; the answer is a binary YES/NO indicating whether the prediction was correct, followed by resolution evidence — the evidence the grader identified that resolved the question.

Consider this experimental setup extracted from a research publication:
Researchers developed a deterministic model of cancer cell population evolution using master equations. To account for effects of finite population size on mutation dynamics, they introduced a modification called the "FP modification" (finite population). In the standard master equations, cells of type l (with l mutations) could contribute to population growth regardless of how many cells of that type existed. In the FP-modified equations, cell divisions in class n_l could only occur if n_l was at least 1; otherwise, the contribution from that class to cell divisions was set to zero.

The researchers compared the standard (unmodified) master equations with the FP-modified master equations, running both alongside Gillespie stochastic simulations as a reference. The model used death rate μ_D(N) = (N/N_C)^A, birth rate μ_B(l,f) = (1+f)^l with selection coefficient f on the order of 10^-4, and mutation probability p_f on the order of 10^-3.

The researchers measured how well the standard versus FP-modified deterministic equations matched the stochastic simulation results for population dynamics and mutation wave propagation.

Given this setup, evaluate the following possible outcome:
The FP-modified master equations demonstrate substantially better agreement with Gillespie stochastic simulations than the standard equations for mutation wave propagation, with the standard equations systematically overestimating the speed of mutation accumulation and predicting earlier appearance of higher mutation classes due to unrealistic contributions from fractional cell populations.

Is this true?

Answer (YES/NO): YES